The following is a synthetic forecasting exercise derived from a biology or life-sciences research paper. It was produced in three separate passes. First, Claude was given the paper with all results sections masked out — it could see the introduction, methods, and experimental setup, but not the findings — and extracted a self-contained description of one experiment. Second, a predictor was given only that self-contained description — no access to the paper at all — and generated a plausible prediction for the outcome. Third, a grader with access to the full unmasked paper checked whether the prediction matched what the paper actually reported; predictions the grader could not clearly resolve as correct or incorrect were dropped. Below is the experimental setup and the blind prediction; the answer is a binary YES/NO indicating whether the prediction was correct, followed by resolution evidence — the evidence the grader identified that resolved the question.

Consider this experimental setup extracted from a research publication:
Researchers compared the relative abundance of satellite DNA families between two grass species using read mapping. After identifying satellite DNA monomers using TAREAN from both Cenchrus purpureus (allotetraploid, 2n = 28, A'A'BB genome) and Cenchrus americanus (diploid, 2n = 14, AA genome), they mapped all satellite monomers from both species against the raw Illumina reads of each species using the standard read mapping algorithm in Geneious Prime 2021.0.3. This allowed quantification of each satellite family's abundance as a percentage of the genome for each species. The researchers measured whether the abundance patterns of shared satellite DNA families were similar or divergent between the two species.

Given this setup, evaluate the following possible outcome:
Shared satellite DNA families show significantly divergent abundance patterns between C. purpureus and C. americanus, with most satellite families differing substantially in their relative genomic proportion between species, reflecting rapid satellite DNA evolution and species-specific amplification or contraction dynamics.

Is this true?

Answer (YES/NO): NO